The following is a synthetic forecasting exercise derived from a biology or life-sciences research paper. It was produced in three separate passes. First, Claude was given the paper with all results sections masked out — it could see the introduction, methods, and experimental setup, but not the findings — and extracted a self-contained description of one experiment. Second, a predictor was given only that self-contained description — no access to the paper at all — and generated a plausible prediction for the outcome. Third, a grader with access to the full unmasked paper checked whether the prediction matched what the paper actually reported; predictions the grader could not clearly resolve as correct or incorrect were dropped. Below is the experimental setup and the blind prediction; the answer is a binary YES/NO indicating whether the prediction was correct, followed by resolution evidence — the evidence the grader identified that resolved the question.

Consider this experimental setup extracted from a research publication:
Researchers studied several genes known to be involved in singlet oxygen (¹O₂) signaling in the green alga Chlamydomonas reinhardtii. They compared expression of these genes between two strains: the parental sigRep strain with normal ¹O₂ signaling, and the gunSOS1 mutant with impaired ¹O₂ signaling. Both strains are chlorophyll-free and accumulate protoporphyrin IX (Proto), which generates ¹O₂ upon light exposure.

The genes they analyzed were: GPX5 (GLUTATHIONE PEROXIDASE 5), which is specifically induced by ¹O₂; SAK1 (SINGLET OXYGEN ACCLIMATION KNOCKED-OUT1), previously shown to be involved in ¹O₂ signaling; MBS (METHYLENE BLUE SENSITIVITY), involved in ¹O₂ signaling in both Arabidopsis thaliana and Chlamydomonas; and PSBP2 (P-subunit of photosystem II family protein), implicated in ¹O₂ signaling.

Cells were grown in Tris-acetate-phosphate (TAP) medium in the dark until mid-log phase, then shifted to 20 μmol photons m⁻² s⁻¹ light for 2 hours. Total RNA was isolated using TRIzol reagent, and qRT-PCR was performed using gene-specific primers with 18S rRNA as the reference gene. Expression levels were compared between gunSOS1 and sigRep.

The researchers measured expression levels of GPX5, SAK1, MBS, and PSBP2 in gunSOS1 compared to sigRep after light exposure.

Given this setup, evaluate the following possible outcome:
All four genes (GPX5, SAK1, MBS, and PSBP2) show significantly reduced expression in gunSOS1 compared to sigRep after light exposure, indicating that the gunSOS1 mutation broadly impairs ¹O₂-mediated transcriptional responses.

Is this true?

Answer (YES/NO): YES